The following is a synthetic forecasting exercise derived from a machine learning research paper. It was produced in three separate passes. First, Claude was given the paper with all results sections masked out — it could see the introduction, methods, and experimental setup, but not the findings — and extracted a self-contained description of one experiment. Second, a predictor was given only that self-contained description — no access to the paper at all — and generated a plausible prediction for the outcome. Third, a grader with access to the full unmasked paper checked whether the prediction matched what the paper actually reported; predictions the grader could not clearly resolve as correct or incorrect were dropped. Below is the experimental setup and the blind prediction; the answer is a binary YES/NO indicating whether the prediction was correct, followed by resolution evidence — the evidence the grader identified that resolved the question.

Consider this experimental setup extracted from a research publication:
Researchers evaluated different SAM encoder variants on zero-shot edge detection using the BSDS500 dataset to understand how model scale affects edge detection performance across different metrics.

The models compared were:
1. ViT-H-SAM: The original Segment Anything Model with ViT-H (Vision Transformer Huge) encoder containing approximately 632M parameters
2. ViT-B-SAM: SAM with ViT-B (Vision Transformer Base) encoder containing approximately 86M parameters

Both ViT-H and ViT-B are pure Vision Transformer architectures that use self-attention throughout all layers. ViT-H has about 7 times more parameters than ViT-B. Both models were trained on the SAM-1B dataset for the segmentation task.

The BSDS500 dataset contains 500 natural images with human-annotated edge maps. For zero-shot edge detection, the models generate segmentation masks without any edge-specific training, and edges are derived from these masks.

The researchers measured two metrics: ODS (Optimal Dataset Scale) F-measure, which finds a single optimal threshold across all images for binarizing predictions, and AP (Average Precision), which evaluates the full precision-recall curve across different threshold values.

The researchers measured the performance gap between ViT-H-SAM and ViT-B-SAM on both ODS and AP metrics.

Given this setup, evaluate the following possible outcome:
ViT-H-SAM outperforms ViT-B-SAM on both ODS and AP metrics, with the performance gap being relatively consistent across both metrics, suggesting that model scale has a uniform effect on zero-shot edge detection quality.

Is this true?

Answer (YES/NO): NO